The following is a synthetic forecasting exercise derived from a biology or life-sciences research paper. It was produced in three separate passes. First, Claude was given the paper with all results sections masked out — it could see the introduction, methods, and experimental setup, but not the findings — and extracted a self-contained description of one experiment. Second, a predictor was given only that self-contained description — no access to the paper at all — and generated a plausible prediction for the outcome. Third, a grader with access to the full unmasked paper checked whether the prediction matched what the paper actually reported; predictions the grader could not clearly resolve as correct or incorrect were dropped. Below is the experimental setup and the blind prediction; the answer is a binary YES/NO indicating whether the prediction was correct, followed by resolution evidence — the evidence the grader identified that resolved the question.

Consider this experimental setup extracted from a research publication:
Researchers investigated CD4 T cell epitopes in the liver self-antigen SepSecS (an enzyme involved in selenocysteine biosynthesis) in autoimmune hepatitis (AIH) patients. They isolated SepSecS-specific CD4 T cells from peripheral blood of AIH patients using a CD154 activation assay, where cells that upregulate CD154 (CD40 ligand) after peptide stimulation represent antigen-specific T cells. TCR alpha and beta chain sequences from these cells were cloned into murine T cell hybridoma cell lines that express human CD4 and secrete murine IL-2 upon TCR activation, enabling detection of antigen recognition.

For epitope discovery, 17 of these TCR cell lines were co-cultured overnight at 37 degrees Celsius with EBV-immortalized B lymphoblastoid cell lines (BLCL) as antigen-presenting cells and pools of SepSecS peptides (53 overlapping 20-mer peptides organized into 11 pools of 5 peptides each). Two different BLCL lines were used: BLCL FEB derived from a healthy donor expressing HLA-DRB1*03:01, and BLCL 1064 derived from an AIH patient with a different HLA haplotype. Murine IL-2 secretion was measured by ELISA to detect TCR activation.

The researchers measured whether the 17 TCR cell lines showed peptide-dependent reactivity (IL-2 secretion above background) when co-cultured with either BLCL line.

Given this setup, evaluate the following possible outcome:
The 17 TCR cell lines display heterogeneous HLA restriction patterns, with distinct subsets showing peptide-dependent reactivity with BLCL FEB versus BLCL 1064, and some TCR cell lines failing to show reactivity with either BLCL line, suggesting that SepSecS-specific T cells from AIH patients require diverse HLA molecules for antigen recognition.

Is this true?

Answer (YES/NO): NO